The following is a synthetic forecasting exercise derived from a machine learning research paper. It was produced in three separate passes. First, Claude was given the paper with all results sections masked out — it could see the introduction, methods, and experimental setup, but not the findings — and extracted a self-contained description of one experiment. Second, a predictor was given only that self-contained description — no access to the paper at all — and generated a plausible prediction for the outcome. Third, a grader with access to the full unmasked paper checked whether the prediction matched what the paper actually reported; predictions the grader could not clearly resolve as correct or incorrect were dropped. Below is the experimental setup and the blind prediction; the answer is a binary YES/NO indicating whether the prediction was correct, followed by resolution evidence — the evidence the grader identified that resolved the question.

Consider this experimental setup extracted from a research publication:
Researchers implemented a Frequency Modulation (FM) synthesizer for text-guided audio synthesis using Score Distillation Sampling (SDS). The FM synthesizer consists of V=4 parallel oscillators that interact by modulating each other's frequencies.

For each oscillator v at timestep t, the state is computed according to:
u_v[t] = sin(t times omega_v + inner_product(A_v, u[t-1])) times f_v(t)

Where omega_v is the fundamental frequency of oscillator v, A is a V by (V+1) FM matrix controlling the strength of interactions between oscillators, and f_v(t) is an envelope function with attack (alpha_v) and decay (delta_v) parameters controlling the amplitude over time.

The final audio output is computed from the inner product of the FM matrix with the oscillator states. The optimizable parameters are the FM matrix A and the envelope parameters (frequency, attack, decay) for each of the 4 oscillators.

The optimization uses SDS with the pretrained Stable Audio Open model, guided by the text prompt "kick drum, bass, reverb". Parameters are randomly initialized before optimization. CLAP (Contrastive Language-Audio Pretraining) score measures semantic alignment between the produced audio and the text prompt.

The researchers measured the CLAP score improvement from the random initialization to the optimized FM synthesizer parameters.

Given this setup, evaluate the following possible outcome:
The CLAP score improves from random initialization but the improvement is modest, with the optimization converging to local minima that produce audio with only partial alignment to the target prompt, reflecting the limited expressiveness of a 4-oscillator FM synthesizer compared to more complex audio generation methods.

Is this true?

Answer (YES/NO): NO